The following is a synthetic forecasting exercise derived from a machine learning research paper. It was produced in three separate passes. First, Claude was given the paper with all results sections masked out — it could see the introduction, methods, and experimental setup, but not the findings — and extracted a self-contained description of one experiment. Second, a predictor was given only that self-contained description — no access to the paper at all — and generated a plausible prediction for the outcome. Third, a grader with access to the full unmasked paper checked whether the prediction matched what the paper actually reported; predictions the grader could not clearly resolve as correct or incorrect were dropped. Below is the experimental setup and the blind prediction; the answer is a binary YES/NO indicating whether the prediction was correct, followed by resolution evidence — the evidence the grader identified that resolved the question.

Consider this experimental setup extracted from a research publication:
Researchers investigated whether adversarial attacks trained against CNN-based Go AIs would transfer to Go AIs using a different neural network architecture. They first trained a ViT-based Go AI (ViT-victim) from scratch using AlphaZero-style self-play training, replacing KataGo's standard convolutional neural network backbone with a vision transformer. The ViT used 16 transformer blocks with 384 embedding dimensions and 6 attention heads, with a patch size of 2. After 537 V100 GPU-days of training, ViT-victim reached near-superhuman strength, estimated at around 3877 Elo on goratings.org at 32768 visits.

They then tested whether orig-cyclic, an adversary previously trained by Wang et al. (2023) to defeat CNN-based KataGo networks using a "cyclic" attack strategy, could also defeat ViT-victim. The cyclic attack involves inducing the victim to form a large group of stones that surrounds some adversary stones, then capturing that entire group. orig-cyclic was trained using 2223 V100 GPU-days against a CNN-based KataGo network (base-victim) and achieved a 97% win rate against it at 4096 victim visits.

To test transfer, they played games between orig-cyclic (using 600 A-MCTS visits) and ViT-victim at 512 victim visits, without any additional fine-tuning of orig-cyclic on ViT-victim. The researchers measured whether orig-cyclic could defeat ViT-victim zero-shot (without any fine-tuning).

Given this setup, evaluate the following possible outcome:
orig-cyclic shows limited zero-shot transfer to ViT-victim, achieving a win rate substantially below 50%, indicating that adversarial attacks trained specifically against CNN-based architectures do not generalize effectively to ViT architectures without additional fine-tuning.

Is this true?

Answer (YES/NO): NO